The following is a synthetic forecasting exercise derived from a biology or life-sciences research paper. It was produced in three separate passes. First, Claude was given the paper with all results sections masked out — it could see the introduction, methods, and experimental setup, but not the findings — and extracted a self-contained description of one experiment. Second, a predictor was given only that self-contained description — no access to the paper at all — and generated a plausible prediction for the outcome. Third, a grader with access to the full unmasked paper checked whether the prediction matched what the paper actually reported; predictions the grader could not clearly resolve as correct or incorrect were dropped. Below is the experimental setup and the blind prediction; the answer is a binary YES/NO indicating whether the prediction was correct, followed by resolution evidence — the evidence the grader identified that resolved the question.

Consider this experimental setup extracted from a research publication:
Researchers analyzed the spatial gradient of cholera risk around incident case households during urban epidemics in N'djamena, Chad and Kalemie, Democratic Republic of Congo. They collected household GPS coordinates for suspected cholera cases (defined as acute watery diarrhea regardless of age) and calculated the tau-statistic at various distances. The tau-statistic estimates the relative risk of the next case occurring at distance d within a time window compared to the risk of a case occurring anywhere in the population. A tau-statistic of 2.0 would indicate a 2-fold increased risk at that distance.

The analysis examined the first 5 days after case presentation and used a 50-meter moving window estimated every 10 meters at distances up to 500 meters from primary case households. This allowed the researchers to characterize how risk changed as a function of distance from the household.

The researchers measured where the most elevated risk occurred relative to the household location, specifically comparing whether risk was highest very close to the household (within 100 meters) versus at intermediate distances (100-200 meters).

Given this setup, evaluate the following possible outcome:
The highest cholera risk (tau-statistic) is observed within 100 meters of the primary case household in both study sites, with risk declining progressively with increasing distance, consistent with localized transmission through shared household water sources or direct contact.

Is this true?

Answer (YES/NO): YES